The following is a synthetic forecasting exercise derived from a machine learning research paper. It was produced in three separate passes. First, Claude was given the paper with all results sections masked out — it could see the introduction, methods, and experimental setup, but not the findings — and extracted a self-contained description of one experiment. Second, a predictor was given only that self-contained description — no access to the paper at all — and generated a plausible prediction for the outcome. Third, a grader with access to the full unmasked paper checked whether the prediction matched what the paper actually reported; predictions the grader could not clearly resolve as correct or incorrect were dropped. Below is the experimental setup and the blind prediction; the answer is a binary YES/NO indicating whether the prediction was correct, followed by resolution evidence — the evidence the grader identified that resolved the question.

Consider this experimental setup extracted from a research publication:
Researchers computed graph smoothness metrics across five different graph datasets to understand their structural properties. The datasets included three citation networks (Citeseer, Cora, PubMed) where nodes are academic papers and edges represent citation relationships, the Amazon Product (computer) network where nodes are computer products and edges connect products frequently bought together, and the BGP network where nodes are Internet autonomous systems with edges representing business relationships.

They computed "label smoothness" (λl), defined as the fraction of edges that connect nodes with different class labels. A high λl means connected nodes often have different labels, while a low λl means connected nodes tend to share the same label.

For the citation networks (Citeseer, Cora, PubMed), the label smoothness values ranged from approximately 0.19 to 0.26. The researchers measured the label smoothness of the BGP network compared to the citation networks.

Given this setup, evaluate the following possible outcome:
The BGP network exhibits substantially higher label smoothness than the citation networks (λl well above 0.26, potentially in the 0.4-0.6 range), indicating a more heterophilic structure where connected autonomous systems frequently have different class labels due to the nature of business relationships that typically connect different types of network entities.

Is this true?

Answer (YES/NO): NO